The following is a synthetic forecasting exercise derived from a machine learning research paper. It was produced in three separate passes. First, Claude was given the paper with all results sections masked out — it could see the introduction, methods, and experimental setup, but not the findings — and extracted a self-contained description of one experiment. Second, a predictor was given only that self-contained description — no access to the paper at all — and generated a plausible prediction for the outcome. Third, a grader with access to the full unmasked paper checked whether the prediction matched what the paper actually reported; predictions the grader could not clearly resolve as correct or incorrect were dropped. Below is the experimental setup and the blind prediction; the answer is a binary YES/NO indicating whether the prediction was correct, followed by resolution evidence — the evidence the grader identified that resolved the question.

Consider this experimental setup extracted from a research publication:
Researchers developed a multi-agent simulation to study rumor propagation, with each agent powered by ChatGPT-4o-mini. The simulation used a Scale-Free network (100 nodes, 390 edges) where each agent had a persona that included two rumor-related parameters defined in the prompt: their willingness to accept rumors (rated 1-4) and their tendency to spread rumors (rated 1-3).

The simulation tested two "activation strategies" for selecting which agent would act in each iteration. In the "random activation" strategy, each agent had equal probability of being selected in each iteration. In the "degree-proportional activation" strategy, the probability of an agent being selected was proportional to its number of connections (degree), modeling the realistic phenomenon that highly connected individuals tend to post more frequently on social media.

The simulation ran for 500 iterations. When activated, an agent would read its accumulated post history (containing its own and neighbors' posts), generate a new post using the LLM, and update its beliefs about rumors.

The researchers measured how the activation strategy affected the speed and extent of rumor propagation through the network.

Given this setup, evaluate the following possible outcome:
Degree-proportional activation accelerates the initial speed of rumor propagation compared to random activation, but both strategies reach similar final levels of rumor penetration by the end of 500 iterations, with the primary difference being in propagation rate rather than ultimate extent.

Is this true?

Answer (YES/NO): NO